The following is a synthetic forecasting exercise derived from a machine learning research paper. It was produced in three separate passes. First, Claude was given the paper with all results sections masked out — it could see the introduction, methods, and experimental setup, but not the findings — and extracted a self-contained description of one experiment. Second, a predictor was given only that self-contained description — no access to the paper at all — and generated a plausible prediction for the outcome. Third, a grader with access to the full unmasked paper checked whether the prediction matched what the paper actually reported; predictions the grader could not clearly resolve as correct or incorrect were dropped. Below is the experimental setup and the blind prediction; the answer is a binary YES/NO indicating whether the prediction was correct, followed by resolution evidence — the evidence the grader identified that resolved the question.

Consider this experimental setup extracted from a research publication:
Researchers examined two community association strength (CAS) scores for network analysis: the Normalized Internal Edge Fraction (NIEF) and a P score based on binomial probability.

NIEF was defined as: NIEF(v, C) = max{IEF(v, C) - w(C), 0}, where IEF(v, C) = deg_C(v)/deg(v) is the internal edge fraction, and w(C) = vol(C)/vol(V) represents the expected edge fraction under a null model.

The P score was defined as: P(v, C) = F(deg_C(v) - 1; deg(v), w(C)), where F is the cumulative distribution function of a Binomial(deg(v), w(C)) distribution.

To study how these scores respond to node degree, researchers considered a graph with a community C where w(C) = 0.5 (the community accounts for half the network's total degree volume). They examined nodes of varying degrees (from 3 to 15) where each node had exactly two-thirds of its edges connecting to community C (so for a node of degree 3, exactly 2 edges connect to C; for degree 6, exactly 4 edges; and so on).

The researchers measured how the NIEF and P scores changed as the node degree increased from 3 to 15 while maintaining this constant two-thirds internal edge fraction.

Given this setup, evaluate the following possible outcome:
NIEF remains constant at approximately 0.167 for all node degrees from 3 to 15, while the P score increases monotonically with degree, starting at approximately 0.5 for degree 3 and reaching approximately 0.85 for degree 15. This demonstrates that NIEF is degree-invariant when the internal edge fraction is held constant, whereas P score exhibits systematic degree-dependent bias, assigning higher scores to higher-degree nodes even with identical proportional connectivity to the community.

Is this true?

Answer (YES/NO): YES